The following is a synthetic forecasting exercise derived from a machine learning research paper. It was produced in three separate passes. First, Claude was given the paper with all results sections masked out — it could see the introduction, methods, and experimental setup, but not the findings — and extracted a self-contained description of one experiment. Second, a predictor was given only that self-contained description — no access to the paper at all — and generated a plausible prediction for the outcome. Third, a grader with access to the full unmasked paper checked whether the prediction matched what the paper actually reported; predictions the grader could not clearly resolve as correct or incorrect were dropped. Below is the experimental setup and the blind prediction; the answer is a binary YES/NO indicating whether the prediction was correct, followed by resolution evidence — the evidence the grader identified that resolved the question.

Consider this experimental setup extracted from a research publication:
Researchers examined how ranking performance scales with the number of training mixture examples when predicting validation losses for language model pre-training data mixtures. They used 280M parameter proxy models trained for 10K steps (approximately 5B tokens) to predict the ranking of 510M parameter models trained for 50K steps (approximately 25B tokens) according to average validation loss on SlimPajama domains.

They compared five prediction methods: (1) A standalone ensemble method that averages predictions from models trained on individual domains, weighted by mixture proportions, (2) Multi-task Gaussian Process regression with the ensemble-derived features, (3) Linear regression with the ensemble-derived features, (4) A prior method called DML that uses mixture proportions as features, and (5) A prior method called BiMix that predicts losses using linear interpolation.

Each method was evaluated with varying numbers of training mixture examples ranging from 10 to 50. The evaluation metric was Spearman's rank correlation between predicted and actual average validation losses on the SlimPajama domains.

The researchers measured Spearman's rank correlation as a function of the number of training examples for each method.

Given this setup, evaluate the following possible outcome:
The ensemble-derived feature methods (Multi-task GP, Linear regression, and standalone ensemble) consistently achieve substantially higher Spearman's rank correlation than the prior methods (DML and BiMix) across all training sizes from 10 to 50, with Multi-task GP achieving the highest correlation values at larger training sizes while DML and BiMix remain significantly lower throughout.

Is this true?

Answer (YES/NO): NO